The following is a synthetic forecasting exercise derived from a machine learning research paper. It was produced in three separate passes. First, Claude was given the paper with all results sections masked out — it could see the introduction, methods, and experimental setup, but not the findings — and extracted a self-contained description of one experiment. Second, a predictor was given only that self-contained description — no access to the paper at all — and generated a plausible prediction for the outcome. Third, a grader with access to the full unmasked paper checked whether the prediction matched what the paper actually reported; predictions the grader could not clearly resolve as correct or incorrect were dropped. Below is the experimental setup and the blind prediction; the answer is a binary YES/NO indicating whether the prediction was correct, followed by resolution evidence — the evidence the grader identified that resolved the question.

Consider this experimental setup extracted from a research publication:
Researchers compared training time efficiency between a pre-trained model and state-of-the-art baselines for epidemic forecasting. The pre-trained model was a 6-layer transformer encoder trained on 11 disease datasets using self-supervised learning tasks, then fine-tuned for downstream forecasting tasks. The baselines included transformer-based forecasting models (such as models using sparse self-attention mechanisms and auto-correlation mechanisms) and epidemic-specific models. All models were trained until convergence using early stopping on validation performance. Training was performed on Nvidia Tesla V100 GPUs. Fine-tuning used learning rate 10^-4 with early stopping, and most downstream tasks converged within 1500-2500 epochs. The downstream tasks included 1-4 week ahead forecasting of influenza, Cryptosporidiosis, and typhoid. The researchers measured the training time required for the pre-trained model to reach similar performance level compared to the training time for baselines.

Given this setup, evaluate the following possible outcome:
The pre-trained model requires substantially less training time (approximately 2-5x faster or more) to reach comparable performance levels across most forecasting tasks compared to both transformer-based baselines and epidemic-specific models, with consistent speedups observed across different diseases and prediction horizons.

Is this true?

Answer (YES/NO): NO